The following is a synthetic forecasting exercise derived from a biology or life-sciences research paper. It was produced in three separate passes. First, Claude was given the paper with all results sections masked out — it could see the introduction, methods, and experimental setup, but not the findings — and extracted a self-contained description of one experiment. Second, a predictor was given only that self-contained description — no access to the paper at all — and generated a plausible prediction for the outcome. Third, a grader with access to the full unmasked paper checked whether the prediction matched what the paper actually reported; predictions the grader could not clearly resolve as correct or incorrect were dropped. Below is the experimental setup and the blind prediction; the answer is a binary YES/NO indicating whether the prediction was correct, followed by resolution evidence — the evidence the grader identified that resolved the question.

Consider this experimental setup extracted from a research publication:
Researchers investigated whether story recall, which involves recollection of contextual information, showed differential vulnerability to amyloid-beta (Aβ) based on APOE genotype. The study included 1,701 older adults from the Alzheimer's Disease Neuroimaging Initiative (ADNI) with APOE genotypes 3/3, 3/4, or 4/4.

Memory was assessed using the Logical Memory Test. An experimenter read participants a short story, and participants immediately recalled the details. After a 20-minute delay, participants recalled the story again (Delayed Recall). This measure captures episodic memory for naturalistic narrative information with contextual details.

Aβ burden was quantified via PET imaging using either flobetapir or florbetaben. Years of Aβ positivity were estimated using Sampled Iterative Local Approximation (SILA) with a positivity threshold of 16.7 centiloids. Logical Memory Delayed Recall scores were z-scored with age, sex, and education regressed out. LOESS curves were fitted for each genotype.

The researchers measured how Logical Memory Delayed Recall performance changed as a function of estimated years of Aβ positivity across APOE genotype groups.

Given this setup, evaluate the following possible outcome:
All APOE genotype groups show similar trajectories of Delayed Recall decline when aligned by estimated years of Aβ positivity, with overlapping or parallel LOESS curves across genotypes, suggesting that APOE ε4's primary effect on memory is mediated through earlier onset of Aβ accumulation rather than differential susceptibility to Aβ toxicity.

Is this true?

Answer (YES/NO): NO